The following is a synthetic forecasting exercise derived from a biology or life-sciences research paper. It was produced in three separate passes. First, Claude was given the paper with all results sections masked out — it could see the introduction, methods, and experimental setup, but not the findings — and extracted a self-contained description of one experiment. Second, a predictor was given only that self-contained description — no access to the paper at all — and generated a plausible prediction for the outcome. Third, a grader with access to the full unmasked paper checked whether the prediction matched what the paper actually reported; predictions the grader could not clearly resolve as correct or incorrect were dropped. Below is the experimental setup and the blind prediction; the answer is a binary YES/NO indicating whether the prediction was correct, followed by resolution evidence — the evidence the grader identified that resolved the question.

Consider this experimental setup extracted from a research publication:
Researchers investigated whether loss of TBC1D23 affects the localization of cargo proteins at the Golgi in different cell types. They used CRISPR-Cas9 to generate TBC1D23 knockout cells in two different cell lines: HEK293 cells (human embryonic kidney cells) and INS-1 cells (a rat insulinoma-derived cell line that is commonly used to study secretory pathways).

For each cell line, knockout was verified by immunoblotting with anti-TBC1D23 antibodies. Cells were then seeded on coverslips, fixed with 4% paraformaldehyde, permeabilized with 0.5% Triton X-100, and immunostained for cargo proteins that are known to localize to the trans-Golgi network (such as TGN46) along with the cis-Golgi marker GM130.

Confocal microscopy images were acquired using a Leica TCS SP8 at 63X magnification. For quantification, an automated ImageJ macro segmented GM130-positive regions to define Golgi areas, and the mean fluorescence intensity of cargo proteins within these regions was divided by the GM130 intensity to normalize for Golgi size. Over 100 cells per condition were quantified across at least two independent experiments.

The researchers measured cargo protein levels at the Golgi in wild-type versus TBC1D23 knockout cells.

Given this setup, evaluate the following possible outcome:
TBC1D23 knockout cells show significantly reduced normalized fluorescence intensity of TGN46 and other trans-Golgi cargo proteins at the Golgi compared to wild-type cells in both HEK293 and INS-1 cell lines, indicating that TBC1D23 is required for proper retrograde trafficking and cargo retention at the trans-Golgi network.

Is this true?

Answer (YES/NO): NO